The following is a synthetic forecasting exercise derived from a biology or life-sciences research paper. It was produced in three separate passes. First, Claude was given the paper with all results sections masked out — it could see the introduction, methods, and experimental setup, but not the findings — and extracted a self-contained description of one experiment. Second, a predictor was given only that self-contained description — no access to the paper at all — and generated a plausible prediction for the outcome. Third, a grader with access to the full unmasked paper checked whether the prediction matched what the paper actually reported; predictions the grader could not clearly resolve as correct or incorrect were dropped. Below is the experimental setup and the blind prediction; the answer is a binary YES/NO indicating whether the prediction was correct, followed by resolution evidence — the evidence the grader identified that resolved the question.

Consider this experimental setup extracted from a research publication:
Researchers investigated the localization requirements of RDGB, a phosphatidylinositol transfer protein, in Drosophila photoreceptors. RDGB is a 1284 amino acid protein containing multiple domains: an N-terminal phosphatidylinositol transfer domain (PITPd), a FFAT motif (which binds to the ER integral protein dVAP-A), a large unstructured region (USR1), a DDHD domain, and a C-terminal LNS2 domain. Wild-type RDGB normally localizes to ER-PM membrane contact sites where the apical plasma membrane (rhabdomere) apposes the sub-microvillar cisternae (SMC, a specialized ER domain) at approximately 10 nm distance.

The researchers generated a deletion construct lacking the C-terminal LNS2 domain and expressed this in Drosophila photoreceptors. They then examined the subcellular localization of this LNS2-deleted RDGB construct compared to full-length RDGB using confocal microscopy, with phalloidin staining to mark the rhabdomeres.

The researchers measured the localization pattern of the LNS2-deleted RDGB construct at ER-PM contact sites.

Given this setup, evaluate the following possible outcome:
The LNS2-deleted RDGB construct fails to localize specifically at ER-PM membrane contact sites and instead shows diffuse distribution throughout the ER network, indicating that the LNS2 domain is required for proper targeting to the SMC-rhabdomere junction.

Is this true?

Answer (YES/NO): NO